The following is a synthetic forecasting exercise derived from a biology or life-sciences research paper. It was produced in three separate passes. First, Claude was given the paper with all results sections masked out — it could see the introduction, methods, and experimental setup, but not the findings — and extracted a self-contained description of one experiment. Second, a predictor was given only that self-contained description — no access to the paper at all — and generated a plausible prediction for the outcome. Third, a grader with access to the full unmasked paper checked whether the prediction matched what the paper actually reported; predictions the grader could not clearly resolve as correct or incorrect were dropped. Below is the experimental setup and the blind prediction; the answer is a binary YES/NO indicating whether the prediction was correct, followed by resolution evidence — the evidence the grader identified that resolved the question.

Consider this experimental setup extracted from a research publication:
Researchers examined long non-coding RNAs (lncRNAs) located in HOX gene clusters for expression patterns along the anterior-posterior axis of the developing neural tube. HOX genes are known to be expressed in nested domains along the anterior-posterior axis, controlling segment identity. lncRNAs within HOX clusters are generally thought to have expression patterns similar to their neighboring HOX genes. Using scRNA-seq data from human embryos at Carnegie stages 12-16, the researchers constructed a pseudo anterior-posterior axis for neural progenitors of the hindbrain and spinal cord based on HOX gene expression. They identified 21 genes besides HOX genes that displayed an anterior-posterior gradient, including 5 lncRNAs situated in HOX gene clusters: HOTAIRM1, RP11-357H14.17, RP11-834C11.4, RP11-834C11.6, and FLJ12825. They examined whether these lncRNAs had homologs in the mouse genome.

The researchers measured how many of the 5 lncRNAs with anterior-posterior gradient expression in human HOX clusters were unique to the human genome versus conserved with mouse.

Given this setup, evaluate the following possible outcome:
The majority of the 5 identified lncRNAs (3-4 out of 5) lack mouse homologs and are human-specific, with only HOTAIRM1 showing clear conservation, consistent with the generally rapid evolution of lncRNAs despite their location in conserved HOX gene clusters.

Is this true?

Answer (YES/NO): YES